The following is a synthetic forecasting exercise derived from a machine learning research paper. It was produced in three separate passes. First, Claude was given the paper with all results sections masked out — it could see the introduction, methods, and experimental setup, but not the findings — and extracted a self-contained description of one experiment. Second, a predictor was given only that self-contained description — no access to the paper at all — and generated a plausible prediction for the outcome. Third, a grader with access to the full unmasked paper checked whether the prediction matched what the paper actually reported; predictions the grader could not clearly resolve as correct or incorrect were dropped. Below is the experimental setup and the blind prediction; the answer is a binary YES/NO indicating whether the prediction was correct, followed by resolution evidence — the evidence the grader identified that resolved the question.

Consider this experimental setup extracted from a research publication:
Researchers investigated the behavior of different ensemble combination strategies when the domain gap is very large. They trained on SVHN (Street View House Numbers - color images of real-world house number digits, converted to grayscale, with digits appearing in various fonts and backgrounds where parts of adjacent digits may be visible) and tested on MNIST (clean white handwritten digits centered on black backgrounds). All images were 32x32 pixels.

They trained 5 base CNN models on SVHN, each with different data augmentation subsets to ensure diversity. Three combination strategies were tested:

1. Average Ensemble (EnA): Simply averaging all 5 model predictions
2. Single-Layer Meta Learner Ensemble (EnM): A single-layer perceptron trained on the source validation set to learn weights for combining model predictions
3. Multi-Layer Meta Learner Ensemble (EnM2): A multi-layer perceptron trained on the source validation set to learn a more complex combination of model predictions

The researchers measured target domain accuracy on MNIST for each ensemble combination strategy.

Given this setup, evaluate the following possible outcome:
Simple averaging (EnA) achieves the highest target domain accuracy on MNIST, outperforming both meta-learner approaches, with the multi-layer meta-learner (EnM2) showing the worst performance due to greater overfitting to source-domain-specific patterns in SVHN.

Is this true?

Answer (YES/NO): NO